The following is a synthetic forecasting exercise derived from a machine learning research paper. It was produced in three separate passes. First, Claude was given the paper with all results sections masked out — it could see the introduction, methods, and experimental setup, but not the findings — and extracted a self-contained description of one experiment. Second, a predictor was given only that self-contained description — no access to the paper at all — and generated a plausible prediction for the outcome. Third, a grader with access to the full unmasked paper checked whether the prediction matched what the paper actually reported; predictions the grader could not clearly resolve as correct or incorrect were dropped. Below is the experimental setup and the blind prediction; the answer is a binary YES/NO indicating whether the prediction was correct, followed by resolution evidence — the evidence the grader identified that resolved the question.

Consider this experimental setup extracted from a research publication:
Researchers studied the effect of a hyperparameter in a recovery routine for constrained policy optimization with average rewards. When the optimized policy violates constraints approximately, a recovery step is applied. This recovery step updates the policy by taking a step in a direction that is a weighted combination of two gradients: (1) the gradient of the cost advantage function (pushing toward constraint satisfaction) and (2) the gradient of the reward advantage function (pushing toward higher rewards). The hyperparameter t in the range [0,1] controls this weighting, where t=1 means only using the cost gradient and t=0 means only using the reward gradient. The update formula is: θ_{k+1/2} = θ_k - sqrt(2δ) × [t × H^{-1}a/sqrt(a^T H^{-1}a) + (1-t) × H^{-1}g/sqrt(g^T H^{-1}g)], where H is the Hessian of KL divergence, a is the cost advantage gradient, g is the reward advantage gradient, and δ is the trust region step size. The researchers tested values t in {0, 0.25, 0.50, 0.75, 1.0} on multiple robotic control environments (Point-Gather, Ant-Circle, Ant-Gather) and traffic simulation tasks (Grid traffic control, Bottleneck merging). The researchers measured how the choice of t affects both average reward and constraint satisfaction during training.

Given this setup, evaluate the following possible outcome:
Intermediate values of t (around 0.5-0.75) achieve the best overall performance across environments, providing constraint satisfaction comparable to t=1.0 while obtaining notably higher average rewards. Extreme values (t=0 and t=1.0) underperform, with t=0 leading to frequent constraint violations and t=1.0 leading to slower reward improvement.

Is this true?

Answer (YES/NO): NO